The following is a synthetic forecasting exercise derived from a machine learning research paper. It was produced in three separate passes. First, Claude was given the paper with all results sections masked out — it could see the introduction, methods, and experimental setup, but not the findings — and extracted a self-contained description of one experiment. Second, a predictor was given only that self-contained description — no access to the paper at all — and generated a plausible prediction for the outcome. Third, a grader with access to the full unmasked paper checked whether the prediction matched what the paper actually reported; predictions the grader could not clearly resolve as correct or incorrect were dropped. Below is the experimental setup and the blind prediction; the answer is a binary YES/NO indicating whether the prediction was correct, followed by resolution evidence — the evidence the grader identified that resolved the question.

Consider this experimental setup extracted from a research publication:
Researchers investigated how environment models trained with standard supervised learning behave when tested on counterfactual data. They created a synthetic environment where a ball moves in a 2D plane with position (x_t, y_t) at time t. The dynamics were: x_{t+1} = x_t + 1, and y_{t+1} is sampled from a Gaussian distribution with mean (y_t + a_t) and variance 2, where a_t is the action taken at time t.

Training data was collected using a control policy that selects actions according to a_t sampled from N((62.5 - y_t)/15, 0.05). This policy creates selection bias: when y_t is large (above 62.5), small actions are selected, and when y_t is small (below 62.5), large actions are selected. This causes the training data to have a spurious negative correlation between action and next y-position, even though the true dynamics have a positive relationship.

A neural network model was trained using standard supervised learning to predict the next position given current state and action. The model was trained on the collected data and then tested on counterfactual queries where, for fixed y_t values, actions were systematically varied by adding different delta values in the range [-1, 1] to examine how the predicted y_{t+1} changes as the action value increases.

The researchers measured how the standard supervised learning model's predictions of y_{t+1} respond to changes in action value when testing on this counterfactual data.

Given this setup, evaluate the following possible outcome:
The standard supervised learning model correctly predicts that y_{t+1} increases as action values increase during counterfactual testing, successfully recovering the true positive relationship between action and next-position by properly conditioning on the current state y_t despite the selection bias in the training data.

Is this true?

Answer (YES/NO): NO